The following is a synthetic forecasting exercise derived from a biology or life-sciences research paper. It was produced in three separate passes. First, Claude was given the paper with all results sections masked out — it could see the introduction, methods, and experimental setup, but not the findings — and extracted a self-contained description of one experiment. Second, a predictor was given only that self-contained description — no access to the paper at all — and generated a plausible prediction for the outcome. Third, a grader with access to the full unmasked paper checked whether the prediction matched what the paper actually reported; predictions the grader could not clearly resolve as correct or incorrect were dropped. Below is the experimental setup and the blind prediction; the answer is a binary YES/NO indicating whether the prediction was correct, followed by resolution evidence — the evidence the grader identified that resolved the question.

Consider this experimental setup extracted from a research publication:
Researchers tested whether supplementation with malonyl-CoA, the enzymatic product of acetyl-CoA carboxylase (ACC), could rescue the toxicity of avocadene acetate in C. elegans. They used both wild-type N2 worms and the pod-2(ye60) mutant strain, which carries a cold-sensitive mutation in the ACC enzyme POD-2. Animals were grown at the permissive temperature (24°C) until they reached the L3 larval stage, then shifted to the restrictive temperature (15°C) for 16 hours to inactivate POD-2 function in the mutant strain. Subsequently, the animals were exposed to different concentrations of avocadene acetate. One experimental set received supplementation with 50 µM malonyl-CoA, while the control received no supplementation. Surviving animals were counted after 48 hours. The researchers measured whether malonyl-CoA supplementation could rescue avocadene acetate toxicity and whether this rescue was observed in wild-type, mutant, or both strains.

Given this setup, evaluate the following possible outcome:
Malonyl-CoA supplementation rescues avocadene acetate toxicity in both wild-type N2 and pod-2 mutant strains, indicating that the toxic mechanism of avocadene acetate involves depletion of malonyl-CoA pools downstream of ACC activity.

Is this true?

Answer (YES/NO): YES